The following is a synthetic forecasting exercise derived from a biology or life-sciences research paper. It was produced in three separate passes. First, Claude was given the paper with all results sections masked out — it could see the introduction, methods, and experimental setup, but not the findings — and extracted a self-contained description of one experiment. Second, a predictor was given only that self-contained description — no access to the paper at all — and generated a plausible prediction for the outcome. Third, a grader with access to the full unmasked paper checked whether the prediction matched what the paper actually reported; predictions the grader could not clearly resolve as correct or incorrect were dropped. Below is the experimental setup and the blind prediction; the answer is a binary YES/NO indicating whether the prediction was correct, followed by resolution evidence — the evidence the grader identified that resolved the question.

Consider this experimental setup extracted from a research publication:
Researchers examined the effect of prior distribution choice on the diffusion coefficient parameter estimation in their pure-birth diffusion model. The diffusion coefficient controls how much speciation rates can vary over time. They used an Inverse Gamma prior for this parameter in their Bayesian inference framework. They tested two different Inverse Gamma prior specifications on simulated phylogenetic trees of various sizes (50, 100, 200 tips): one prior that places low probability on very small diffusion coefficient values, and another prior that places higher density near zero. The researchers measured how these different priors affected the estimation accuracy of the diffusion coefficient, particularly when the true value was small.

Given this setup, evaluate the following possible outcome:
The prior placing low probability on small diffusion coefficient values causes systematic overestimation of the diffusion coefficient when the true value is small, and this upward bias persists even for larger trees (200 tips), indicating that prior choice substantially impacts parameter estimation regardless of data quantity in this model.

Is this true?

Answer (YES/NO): NO